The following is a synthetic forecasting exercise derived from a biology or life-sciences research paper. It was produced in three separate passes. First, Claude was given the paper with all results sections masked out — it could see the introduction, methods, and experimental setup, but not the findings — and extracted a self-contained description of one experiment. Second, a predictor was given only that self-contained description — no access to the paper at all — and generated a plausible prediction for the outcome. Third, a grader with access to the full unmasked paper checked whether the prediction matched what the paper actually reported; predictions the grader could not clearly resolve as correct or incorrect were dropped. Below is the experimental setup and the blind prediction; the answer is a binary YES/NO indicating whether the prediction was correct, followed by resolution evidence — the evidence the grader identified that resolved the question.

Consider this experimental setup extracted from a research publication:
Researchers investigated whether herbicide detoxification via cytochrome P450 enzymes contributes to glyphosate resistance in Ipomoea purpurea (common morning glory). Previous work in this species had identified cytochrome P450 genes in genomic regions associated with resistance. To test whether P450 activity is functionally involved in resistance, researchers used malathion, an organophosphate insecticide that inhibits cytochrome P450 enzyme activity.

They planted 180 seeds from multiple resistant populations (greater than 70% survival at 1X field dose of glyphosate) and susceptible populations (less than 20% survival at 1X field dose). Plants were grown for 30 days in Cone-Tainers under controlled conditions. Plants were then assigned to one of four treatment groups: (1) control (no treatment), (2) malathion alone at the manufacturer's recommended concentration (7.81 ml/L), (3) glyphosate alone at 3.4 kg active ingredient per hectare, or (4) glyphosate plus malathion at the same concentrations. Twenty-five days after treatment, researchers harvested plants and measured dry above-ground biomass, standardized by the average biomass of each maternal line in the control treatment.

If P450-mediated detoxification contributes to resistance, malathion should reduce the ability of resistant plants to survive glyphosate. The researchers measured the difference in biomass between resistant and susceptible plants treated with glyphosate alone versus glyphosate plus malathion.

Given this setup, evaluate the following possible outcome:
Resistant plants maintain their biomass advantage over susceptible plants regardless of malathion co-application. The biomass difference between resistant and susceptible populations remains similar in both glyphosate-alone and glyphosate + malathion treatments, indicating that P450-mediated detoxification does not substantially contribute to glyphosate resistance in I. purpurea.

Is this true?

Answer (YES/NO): NO